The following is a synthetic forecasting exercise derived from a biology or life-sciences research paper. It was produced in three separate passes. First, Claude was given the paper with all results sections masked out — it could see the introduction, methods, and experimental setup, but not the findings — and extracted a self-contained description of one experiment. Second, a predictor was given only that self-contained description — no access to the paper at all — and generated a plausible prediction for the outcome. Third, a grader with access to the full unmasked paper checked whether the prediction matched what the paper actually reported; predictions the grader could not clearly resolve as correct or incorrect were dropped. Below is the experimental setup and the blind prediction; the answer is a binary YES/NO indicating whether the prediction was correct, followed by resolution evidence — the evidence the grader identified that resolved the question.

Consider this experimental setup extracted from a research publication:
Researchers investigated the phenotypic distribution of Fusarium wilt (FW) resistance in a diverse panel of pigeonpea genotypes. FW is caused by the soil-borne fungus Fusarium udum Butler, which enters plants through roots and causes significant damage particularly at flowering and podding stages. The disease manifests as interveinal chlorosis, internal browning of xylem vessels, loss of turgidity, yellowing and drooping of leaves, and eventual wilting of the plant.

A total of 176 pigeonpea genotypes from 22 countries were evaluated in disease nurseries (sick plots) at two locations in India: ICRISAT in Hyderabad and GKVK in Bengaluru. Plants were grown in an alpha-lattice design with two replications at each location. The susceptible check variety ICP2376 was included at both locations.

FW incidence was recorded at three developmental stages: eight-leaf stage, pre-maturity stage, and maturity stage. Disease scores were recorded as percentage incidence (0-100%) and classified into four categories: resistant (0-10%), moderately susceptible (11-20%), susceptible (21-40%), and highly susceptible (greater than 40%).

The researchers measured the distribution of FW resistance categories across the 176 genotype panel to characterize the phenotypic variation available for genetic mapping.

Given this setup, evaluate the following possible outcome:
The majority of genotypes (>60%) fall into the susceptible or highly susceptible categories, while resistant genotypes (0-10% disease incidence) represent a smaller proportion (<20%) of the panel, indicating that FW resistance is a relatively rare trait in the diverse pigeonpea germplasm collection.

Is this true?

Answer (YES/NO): YES